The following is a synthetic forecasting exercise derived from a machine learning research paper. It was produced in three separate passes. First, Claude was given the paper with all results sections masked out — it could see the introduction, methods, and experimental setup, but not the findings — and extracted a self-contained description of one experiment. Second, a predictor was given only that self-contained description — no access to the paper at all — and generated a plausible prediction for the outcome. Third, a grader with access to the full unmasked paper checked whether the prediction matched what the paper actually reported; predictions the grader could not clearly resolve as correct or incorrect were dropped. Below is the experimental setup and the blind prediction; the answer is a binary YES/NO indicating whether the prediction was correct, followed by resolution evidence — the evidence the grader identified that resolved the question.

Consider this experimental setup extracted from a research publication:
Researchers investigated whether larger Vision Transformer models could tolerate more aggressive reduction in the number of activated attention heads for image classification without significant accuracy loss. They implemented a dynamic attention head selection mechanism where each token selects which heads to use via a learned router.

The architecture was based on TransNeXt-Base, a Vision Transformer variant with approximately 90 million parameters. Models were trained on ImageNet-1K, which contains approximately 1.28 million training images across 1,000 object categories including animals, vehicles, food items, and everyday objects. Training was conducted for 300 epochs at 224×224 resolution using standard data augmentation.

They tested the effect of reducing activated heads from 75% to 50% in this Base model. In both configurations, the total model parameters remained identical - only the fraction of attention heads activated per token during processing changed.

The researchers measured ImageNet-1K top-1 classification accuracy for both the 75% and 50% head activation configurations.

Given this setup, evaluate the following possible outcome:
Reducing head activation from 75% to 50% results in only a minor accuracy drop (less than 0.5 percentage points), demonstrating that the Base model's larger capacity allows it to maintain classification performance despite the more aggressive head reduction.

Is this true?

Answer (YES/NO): YES